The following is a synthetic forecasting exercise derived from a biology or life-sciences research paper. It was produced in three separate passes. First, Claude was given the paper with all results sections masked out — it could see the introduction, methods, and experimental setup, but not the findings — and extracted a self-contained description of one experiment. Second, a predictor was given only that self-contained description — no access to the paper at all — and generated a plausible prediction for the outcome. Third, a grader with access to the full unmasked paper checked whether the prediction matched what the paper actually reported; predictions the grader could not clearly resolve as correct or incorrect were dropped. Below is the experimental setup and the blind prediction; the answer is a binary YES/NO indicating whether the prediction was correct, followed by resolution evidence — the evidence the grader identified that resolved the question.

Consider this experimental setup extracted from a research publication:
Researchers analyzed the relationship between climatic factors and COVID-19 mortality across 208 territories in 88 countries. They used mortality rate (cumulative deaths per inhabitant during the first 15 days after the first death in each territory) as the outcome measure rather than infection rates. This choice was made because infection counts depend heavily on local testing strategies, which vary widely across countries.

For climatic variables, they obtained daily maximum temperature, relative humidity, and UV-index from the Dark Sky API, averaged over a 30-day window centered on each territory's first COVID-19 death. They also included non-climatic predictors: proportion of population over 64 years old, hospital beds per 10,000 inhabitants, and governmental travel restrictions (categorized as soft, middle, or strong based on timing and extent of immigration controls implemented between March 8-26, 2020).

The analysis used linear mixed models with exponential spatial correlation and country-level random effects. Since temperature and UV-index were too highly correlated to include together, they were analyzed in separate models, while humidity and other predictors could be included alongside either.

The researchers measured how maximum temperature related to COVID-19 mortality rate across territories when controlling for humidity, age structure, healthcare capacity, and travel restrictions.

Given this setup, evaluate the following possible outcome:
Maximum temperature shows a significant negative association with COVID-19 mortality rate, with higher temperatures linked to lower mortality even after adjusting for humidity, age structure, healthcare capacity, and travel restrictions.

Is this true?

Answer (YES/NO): YES